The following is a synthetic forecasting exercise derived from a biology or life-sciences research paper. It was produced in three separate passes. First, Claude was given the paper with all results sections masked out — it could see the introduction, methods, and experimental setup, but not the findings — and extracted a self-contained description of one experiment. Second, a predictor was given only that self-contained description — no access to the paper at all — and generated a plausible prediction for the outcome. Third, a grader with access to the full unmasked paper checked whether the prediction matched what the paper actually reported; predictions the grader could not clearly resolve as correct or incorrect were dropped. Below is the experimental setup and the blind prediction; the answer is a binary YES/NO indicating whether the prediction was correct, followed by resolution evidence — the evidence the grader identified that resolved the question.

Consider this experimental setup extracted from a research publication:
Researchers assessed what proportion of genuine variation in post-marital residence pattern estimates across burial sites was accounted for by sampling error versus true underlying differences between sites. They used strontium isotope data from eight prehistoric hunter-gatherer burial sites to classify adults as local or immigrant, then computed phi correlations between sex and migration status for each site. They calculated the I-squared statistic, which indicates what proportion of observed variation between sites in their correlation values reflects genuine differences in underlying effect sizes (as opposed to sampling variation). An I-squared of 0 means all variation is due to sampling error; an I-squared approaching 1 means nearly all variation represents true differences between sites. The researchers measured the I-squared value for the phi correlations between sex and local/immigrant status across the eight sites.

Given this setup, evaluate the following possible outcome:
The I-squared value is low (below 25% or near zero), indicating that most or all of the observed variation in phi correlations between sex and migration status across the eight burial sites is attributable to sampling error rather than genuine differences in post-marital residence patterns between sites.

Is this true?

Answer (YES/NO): YES